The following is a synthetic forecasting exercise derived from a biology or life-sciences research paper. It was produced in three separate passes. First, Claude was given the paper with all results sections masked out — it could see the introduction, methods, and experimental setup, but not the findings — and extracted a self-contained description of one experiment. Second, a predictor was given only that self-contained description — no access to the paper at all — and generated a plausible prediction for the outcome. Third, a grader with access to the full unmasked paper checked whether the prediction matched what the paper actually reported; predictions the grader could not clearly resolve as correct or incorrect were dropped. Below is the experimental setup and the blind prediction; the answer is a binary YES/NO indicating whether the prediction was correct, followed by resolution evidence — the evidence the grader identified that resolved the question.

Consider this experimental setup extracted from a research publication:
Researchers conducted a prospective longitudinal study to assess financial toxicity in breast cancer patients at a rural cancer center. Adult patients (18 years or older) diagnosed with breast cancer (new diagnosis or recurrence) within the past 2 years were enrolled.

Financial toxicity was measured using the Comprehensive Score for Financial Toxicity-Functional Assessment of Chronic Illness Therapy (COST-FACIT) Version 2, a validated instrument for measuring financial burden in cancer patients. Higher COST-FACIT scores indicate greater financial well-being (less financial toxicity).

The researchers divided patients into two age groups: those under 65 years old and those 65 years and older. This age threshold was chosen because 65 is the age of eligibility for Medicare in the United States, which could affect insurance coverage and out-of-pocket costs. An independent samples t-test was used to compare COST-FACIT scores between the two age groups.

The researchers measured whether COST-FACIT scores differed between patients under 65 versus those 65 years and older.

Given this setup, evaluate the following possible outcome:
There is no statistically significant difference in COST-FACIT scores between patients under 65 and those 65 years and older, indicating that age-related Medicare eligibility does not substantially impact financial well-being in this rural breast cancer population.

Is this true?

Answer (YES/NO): NO